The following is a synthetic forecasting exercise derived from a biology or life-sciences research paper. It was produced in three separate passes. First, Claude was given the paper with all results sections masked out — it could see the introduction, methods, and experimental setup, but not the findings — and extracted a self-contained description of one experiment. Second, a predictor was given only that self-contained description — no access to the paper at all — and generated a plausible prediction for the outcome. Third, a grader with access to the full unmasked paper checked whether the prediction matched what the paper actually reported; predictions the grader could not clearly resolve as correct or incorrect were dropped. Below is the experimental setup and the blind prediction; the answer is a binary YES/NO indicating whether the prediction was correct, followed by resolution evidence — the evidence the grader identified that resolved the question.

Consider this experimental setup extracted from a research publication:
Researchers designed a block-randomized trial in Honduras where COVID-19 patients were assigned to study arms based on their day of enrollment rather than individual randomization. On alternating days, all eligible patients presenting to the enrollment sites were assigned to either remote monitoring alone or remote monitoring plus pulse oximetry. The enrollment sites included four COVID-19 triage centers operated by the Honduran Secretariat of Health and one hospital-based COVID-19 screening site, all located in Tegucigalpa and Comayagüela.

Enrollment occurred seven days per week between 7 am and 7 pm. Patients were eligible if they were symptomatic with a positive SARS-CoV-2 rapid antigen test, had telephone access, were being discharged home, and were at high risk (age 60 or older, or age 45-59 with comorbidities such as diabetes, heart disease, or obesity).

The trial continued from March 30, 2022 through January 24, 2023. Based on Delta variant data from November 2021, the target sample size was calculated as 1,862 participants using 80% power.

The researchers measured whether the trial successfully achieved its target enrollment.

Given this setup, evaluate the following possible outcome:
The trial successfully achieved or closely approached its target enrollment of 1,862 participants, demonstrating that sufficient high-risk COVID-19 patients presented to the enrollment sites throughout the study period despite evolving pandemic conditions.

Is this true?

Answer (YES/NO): YES